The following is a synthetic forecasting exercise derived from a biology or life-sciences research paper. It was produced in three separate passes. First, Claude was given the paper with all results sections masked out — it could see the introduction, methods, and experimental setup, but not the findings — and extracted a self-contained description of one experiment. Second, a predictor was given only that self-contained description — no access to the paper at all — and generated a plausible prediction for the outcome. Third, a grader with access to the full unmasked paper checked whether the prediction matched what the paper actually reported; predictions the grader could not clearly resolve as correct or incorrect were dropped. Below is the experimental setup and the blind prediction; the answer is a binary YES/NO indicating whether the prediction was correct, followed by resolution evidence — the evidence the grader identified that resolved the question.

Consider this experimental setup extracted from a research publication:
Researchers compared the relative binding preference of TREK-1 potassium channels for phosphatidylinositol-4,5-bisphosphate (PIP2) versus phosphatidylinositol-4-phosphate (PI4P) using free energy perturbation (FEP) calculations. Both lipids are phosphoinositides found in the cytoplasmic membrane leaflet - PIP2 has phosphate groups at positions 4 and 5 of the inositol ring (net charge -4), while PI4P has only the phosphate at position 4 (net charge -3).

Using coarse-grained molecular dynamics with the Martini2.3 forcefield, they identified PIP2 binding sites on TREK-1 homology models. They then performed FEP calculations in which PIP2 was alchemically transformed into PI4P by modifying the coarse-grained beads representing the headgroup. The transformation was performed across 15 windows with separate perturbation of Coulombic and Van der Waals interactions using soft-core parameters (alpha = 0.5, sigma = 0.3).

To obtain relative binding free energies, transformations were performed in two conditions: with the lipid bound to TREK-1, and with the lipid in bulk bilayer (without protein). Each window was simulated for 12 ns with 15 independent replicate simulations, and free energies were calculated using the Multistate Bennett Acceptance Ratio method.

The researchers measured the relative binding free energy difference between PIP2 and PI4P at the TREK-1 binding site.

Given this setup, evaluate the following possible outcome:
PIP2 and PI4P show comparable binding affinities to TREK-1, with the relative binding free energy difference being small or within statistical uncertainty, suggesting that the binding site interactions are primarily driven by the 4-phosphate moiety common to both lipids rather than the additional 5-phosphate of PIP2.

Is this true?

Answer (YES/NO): YES